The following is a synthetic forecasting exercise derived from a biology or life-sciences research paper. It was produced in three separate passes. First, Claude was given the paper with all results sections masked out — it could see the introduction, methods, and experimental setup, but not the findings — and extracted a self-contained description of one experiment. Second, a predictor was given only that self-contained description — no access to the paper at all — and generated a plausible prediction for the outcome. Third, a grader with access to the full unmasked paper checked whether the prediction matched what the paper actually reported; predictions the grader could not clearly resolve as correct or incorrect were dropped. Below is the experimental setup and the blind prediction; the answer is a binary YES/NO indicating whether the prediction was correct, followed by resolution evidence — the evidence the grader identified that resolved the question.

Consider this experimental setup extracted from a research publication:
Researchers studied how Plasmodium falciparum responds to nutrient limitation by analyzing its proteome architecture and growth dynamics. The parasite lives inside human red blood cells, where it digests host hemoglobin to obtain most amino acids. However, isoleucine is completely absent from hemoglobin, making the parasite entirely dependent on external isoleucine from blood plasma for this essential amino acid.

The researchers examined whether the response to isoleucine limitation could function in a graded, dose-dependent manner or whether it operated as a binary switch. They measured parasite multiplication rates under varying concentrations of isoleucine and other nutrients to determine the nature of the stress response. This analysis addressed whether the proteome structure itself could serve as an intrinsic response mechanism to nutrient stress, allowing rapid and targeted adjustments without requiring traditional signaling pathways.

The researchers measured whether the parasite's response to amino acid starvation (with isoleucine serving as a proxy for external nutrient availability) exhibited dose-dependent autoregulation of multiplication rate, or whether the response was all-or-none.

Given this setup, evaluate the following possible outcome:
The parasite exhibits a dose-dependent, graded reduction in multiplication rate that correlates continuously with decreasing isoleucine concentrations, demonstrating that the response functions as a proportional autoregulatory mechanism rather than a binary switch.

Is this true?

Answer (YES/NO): YES